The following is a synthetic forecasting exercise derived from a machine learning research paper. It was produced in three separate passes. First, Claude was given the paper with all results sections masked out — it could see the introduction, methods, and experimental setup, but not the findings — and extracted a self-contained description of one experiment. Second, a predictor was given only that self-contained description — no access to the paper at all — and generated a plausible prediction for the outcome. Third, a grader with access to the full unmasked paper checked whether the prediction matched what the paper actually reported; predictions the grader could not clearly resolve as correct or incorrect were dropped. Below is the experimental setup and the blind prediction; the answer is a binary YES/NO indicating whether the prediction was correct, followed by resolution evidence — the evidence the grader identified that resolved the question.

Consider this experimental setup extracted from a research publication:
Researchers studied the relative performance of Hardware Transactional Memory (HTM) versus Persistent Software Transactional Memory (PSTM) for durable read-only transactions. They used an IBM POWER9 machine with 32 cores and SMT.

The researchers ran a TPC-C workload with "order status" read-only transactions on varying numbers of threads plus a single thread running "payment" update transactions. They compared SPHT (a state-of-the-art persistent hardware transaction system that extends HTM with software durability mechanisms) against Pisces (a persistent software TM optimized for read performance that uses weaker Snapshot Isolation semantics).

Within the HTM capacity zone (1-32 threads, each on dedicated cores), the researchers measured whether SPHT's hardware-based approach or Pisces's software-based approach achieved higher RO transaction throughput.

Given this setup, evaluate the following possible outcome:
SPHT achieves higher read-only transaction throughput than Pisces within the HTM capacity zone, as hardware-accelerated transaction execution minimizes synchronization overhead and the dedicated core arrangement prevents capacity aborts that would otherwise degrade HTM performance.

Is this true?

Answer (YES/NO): NO